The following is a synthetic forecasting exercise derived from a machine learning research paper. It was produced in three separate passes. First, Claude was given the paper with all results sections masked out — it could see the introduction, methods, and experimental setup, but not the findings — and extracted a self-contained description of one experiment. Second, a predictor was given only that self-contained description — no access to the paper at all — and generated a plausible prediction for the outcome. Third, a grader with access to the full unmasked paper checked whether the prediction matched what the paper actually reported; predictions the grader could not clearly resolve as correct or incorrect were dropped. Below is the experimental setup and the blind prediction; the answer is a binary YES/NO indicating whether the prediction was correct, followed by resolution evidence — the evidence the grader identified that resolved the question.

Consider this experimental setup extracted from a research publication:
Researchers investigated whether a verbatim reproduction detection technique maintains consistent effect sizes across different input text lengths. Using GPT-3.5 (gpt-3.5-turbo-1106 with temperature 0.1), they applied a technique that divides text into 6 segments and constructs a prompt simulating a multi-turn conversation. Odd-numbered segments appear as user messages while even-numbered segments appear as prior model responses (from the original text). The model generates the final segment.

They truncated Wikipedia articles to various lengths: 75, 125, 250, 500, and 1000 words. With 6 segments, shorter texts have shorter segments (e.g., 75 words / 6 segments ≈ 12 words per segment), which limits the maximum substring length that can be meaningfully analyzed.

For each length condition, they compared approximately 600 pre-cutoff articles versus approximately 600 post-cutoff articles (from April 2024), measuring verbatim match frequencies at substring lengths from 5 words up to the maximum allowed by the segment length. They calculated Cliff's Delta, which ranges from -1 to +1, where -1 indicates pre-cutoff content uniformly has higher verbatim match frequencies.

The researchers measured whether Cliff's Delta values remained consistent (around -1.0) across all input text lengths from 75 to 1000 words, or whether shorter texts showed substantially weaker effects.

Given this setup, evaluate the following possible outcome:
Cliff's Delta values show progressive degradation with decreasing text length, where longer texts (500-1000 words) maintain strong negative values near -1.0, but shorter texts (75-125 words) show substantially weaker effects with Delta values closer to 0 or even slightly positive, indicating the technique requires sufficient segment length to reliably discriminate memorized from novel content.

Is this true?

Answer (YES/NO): NO